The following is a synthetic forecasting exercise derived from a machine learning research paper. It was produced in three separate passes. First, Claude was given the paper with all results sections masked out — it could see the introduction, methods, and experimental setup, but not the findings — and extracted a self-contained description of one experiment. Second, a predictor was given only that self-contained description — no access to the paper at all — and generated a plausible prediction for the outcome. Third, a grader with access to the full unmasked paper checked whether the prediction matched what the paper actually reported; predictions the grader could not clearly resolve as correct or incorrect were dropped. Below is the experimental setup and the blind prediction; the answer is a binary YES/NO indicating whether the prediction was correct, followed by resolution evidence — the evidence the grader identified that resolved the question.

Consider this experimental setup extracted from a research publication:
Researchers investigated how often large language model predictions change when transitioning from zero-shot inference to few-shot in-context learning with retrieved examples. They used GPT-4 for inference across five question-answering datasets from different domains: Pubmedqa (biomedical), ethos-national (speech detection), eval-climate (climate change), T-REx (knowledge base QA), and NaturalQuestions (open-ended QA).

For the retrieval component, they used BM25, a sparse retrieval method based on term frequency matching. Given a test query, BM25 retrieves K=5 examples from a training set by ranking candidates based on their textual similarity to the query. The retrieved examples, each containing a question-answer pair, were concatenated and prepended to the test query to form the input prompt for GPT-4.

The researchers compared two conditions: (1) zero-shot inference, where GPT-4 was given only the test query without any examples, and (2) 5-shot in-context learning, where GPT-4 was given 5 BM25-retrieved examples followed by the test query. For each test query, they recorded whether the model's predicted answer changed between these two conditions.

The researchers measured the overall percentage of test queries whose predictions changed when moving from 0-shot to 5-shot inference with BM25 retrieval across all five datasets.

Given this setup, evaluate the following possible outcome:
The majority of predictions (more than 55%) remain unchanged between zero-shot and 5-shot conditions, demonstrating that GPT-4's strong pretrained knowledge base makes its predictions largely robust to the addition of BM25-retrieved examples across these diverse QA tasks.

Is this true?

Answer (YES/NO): YES